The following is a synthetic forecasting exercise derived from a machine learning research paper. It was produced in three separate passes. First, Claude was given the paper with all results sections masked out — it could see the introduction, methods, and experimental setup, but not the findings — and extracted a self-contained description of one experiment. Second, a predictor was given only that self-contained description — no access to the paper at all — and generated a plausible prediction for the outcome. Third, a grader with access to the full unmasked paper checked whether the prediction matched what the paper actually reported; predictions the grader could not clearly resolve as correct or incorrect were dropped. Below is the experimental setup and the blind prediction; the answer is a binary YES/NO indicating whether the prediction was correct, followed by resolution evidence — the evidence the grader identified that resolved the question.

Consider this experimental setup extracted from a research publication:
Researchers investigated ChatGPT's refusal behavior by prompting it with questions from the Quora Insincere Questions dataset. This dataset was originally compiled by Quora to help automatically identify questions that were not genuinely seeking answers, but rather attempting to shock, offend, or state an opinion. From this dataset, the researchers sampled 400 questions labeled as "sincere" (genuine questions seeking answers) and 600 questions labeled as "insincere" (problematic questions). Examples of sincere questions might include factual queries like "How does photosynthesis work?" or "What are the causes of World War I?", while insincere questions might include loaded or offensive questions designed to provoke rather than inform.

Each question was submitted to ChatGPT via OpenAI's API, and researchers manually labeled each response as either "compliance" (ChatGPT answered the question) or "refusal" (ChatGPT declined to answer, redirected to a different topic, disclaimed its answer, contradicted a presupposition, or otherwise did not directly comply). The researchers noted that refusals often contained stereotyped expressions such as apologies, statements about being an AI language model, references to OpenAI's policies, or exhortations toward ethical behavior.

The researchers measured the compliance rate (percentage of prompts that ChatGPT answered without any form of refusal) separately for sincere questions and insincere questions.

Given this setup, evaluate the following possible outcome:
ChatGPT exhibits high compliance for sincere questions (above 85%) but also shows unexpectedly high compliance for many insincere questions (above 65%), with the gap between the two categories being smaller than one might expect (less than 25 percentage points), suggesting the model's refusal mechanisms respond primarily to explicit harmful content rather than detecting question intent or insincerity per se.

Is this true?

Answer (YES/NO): NO